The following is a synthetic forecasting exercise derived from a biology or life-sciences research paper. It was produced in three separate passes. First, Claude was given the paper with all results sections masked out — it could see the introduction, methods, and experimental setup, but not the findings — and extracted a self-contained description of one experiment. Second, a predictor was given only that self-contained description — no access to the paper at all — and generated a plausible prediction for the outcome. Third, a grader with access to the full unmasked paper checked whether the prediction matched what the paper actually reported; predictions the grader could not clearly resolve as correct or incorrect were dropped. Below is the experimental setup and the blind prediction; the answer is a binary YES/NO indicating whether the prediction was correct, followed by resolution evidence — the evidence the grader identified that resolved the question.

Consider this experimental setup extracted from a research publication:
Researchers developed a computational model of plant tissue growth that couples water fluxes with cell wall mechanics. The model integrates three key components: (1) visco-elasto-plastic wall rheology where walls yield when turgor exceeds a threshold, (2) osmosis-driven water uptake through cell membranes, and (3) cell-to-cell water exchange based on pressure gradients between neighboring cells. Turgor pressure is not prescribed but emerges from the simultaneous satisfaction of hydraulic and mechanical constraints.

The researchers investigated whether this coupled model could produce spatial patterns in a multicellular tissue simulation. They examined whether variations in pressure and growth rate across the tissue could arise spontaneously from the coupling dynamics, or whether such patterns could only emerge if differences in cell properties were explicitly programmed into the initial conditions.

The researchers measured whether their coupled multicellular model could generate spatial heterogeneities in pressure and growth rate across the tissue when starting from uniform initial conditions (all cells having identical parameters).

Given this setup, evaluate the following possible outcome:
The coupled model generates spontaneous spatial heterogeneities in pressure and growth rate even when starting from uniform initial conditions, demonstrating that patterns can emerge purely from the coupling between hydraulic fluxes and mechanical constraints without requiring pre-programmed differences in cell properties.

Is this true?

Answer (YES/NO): NO